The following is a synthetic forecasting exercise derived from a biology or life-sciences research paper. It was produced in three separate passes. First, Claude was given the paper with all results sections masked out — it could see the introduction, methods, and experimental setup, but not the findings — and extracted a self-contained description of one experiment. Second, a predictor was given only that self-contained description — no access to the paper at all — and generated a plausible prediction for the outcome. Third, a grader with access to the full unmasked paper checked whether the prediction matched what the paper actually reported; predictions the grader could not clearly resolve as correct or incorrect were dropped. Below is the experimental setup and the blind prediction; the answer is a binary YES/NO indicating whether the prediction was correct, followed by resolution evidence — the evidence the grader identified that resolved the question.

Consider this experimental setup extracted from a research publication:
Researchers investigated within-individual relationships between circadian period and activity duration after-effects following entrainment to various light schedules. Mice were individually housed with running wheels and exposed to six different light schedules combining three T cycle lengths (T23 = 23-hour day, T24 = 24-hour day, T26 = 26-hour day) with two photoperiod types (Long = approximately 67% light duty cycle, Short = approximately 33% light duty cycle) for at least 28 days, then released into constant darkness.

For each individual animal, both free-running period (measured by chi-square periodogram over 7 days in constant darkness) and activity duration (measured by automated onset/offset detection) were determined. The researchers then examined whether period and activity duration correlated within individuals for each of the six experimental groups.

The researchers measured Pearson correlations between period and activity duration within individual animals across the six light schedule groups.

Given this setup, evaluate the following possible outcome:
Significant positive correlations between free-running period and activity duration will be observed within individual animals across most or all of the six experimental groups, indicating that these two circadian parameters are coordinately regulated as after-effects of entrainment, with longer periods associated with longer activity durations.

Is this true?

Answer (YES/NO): NO